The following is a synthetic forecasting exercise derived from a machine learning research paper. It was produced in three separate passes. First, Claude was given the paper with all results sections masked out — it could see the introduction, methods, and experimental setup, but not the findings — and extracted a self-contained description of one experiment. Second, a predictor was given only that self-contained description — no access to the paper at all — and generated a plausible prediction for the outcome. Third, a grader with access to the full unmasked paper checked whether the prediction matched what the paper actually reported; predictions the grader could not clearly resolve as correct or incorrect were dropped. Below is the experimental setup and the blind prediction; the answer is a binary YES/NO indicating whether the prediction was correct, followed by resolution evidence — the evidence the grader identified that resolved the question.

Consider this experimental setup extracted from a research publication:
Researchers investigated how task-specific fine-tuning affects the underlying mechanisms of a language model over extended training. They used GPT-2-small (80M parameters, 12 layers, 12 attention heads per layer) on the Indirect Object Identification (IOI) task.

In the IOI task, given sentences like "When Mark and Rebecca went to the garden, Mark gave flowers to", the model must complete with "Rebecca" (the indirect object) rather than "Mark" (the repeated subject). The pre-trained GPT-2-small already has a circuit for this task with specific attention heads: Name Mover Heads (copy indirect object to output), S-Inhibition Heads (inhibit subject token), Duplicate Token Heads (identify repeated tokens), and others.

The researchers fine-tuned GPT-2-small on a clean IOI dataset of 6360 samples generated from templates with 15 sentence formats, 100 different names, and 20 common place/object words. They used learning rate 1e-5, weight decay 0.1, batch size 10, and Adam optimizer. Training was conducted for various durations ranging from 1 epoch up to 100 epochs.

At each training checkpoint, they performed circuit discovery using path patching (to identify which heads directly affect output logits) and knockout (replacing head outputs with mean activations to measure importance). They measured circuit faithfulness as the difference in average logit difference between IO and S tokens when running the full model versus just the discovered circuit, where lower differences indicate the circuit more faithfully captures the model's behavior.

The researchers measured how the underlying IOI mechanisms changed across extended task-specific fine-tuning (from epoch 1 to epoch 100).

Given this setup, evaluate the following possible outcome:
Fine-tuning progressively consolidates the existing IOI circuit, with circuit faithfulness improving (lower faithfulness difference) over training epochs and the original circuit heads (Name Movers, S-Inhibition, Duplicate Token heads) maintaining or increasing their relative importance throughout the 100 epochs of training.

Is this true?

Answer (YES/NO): YES